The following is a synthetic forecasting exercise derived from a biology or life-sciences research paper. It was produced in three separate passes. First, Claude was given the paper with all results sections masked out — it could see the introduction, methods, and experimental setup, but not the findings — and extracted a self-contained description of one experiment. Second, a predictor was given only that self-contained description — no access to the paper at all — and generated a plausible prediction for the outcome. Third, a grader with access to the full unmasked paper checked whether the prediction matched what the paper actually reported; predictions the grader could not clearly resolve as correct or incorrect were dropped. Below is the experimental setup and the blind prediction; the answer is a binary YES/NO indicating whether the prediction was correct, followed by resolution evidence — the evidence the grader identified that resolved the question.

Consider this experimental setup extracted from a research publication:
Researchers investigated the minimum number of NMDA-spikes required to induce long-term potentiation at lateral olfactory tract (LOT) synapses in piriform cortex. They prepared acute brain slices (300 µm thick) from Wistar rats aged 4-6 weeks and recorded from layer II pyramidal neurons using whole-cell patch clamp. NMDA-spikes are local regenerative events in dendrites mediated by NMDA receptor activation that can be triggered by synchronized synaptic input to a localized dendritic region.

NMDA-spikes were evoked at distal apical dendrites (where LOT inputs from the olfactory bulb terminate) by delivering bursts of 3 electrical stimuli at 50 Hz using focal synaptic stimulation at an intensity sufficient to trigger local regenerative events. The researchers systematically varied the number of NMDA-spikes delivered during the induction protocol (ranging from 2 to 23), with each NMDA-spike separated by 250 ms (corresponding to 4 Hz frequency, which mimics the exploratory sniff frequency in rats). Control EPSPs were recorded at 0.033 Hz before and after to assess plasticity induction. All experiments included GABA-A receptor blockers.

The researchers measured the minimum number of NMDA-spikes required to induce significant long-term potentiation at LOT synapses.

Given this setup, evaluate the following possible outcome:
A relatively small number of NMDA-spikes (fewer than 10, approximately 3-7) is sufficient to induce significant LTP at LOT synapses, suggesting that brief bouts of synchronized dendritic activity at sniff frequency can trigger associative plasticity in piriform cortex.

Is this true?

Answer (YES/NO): YES